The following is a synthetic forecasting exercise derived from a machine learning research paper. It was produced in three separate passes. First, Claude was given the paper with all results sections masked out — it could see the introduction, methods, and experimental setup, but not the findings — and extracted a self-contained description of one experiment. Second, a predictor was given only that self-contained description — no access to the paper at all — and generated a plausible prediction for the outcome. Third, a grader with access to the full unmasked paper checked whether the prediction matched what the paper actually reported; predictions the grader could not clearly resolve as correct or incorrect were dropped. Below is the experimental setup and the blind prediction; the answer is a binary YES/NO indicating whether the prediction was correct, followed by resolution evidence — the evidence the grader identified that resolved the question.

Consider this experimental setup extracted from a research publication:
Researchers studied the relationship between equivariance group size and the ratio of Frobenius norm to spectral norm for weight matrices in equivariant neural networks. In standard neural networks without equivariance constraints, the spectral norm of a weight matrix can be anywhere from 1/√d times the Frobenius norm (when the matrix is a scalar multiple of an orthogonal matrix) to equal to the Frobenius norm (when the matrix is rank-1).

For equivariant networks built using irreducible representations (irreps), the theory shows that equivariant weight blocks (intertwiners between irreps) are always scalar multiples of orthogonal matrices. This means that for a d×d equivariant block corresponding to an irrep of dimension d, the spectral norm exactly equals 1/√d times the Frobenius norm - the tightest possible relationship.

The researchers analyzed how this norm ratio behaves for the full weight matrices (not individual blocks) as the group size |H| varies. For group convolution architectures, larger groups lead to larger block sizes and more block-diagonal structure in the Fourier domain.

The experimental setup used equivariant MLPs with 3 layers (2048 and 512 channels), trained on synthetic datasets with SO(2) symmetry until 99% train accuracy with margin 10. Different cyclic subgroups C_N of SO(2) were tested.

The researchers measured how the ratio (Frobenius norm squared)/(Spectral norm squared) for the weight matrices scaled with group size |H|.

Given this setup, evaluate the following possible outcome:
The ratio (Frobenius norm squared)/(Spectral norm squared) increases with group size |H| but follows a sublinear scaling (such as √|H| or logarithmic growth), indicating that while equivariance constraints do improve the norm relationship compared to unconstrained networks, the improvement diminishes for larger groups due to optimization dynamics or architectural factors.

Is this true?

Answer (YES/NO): NO